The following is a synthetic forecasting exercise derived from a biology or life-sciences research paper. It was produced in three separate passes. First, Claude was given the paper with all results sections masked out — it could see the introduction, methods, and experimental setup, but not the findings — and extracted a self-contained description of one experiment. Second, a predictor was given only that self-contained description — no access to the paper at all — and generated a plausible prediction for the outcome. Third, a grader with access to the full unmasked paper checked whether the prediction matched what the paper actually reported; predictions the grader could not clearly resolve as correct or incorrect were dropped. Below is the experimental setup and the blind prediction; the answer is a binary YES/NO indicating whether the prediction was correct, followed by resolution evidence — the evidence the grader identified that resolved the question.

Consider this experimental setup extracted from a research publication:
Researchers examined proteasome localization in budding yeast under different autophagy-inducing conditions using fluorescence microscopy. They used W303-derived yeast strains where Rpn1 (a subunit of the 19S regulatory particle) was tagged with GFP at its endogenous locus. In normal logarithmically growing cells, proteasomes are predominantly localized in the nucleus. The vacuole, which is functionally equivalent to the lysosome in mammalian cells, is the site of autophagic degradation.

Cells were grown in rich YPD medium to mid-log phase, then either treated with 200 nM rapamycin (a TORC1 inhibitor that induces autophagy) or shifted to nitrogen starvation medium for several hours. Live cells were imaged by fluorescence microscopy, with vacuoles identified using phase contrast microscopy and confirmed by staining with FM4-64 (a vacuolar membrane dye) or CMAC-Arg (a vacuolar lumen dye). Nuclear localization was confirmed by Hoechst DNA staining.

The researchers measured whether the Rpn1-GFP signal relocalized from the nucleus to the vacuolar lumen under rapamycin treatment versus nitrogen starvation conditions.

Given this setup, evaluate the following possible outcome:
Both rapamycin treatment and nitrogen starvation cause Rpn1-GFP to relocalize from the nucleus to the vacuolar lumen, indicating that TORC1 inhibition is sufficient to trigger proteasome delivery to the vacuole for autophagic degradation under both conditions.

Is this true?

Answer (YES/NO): YES